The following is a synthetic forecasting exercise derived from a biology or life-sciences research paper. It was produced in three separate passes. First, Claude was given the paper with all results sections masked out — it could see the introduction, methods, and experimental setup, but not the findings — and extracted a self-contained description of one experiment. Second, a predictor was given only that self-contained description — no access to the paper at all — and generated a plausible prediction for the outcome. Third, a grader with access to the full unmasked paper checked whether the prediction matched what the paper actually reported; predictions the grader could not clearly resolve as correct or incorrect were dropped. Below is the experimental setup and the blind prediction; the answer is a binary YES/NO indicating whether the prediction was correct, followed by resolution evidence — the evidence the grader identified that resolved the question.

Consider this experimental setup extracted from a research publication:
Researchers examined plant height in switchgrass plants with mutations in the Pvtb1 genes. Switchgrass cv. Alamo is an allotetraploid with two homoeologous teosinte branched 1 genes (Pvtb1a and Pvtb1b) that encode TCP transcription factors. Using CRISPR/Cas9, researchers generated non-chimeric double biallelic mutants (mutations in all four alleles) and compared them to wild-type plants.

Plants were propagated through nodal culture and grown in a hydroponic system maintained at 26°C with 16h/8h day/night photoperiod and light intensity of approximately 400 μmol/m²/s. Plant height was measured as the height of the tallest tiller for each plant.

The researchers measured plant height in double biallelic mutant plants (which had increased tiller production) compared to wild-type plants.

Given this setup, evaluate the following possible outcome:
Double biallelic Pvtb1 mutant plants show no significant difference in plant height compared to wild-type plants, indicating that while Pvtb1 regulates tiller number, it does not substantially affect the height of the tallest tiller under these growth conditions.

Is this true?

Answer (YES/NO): YES